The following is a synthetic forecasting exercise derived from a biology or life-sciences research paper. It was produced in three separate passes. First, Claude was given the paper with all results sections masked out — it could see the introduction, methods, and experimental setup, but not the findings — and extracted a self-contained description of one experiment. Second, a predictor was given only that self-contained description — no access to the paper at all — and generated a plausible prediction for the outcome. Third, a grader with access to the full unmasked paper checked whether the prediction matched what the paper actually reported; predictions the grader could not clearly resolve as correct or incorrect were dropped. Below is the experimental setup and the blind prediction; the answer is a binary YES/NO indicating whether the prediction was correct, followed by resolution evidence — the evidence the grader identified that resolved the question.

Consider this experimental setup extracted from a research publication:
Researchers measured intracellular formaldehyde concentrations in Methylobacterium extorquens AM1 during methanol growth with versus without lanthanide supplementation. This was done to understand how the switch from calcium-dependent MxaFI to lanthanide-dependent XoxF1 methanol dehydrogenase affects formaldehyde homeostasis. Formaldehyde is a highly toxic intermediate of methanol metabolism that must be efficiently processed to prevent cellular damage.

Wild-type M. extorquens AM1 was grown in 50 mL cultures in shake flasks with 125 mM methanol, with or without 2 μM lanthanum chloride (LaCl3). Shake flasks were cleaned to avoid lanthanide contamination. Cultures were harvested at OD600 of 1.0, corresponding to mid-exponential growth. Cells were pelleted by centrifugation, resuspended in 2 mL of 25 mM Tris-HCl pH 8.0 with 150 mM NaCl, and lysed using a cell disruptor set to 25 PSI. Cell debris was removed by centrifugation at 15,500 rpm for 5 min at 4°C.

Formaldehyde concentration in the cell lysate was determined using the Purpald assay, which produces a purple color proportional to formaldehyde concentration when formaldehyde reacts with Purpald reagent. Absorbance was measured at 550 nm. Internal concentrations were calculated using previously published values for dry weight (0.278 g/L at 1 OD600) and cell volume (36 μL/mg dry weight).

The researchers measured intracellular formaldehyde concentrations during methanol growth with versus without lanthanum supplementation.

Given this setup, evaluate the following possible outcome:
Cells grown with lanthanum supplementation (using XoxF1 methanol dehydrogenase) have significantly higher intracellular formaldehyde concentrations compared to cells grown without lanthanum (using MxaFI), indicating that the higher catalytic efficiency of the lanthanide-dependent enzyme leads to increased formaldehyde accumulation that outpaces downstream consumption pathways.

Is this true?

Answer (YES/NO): NO